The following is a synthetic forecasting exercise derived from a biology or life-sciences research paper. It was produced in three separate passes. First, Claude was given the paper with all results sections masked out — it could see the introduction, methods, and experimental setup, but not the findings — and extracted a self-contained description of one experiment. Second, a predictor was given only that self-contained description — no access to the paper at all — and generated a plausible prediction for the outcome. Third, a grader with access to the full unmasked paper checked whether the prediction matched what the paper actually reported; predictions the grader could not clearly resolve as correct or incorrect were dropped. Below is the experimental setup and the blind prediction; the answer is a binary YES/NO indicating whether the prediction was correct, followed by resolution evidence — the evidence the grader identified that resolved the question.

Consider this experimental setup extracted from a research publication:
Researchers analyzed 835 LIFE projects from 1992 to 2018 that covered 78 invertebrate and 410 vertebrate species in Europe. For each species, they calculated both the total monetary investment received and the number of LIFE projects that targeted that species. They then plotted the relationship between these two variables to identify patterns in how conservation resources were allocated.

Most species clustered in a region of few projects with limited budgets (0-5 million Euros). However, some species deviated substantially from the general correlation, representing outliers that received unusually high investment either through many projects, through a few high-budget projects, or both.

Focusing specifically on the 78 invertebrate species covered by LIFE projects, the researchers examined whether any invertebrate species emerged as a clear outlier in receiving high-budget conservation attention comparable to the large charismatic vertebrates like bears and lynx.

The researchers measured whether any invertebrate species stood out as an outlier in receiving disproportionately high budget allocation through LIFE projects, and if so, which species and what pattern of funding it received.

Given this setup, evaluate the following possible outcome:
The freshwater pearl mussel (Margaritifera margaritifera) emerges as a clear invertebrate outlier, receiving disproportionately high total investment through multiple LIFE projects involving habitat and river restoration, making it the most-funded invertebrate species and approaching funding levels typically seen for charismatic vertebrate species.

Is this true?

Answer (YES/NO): NO